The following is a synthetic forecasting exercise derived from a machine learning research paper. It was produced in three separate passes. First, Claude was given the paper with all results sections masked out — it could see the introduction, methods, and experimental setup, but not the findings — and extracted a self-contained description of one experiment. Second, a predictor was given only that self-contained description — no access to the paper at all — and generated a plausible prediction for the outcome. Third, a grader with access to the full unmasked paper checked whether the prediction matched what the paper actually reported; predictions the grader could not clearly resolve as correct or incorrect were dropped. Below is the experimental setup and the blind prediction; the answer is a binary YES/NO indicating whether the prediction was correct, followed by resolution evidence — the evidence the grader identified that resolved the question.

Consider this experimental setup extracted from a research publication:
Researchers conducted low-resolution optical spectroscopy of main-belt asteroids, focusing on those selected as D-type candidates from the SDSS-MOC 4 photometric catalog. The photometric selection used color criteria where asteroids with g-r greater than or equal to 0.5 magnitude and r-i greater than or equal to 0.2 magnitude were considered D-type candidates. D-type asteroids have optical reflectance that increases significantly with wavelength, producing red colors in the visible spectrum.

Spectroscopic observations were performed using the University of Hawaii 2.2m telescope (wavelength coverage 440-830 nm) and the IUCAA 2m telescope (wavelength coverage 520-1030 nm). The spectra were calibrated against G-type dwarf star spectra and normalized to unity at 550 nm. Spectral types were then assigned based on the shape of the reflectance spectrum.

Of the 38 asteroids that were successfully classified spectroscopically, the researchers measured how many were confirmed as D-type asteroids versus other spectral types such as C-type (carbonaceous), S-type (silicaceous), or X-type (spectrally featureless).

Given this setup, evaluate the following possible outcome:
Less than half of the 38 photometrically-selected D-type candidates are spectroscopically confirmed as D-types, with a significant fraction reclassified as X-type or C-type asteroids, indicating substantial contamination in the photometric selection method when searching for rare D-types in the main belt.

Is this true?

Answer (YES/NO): YES